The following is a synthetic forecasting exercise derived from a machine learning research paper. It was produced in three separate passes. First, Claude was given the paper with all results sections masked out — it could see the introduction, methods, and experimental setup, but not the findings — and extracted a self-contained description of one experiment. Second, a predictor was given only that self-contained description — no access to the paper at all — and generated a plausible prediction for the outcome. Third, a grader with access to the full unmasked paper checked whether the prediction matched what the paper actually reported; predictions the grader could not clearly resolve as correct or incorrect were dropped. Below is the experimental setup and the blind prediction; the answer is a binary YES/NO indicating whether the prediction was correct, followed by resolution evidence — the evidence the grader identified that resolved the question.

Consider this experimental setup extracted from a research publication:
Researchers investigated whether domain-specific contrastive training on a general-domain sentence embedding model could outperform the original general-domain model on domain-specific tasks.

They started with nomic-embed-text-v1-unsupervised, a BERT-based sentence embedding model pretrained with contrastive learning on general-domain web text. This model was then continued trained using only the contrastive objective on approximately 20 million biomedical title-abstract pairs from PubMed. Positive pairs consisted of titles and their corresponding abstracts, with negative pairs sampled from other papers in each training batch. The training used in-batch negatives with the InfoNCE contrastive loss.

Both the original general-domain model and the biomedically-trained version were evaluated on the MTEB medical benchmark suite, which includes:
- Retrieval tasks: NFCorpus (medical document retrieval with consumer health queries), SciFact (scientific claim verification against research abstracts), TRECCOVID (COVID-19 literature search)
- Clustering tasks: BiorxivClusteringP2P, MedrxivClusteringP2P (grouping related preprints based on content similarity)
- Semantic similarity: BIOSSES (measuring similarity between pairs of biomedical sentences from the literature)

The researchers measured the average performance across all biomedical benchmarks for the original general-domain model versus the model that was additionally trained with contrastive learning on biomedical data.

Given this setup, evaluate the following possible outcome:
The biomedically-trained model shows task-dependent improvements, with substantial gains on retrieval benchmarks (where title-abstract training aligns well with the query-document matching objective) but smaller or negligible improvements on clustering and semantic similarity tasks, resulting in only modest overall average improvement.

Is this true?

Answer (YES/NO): NO